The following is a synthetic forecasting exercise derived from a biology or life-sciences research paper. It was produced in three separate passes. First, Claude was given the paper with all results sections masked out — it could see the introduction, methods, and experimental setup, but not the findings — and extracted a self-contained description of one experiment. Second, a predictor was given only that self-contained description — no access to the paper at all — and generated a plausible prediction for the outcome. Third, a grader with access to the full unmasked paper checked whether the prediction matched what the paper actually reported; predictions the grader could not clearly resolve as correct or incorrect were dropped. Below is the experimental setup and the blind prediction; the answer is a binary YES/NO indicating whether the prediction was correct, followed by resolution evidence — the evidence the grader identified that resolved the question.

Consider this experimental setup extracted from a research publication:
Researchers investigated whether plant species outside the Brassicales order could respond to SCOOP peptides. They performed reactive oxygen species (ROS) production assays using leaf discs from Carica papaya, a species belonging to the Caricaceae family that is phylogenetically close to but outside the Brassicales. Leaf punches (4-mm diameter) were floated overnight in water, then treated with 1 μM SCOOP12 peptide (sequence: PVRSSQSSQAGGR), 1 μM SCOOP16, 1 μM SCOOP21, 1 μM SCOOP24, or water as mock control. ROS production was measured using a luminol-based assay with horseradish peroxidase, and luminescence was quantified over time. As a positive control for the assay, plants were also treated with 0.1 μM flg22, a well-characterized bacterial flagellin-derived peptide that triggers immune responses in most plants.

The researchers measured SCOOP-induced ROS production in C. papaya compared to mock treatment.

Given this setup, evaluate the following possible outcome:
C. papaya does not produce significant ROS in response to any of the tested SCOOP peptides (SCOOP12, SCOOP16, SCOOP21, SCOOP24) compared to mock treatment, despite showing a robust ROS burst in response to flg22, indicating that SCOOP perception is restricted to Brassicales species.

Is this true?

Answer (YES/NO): NO